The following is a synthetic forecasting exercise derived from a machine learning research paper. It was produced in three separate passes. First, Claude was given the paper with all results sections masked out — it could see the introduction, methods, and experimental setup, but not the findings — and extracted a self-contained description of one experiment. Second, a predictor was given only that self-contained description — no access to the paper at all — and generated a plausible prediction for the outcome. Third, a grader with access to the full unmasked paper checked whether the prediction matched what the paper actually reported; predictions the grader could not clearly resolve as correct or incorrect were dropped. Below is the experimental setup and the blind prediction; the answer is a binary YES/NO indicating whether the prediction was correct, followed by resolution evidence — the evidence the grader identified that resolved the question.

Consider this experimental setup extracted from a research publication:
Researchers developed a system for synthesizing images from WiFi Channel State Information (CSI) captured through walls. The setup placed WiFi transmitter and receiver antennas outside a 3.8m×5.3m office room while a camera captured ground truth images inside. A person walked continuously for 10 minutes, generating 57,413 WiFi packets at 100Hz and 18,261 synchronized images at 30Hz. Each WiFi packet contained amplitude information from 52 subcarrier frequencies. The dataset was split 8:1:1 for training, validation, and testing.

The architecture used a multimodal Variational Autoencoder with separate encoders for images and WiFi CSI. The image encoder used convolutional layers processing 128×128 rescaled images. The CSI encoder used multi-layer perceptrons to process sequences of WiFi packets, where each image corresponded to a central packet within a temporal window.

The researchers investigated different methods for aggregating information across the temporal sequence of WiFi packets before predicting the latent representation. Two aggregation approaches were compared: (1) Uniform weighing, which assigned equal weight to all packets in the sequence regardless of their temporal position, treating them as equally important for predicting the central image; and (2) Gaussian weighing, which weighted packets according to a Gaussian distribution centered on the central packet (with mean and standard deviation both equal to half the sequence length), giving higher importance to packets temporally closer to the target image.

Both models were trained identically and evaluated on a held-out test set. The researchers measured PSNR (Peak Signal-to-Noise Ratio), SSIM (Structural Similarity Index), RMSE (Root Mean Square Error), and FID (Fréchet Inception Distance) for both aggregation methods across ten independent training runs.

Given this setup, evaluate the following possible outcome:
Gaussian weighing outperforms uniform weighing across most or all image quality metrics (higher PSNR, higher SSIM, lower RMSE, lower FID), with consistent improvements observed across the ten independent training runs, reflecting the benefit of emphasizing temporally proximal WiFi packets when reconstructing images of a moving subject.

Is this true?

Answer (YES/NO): NO